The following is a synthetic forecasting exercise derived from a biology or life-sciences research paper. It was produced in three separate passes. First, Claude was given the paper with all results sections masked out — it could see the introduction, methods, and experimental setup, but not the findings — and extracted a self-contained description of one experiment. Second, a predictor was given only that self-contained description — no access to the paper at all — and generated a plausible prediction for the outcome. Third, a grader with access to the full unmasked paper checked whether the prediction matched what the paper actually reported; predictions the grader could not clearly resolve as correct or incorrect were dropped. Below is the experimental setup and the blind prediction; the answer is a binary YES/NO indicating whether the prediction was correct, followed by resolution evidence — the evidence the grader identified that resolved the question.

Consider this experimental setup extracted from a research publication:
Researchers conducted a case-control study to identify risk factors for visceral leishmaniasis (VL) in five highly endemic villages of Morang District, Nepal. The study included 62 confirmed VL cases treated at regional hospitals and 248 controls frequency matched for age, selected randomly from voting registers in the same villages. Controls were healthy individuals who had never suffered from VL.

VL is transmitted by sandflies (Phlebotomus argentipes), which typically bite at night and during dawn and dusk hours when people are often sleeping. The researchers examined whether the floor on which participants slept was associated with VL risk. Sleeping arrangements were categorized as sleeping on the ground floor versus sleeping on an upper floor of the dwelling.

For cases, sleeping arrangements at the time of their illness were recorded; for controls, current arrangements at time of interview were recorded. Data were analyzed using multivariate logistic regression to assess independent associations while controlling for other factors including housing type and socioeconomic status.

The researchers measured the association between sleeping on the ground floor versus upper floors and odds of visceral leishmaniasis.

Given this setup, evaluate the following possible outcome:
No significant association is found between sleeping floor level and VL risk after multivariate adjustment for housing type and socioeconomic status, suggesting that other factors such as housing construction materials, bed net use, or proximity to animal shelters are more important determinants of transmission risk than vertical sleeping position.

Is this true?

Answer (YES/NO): NO